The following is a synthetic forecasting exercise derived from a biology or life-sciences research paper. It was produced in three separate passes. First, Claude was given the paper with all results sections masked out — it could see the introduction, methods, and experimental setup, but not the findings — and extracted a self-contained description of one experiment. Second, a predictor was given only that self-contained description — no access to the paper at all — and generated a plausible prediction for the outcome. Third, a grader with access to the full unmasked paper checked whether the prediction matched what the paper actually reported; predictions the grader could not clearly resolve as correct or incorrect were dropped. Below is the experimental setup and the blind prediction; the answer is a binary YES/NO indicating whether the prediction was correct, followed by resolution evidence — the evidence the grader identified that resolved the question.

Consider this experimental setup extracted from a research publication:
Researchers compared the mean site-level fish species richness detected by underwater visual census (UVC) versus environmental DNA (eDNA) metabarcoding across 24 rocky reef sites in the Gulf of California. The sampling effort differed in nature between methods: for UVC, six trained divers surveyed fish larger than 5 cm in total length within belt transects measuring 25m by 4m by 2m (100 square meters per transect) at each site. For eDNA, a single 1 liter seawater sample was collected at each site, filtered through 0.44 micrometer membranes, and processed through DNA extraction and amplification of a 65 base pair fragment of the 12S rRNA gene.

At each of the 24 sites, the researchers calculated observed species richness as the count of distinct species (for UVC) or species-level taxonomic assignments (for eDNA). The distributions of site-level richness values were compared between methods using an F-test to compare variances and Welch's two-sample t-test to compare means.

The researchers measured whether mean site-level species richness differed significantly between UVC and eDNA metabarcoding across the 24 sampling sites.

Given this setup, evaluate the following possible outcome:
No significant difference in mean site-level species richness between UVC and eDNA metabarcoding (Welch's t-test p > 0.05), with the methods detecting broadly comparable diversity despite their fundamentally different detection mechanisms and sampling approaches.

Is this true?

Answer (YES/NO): NO